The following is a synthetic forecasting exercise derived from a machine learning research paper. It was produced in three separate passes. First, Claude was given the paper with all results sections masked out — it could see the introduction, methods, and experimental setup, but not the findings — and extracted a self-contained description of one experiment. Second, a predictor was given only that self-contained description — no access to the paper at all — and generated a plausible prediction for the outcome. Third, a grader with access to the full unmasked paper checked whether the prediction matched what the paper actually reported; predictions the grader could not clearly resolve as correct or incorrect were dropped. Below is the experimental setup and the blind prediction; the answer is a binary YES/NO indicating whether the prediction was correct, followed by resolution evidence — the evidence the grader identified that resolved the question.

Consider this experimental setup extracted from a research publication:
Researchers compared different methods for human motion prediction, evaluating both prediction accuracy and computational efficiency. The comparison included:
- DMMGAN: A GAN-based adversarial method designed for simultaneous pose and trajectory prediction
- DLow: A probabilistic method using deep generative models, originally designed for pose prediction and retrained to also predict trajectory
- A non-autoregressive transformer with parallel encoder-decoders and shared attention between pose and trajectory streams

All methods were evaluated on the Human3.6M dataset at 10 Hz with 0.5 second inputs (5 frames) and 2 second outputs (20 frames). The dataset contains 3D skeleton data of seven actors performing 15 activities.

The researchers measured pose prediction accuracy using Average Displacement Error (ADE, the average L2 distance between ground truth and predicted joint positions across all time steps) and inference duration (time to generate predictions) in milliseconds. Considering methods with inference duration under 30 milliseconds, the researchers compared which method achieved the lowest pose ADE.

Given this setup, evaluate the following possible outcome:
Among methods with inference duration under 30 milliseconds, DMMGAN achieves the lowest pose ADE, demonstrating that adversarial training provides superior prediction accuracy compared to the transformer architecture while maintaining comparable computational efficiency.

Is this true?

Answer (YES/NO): NO